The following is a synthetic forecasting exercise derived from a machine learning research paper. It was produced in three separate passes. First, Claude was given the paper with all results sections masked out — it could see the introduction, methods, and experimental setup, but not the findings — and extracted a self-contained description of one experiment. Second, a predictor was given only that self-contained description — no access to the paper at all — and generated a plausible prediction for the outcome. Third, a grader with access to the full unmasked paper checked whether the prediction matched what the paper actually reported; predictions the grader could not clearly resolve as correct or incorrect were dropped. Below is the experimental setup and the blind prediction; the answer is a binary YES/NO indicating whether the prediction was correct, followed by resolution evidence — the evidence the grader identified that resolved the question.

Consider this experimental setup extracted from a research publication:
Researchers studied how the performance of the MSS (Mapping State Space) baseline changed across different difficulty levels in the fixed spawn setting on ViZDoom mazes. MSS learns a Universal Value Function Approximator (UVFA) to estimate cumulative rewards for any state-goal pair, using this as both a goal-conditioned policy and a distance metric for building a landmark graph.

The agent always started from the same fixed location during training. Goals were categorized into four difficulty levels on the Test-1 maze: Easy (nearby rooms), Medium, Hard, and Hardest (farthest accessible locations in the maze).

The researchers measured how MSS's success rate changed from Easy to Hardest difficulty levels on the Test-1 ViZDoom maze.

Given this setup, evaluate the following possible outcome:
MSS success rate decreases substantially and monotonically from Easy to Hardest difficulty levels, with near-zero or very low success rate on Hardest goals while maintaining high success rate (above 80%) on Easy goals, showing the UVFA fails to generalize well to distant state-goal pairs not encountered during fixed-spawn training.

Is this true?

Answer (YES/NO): NO